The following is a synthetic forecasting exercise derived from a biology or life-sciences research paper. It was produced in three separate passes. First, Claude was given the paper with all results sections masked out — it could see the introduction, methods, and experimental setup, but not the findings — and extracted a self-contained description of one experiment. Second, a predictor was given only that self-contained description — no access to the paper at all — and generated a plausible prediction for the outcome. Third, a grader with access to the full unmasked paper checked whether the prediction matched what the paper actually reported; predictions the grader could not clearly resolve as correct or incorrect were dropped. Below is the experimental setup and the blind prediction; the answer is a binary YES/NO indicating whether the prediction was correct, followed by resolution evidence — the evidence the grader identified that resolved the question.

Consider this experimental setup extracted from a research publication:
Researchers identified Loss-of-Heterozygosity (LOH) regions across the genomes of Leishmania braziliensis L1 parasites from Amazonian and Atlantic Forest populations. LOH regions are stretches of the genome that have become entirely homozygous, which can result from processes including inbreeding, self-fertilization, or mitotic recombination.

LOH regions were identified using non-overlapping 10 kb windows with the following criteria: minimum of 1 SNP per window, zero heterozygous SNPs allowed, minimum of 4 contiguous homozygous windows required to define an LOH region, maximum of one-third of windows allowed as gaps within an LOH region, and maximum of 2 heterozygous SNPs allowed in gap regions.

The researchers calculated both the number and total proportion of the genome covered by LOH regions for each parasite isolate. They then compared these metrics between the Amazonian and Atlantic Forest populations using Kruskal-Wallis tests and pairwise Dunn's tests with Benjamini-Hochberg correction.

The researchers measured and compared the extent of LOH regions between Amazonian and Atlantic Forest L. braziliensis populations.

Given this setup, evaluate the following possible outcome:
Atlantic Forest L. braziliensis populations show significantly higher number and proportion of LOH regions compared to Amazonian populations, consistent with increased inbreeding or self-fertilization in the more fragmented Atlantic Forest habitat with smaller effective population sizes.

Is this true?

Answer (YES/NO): YES